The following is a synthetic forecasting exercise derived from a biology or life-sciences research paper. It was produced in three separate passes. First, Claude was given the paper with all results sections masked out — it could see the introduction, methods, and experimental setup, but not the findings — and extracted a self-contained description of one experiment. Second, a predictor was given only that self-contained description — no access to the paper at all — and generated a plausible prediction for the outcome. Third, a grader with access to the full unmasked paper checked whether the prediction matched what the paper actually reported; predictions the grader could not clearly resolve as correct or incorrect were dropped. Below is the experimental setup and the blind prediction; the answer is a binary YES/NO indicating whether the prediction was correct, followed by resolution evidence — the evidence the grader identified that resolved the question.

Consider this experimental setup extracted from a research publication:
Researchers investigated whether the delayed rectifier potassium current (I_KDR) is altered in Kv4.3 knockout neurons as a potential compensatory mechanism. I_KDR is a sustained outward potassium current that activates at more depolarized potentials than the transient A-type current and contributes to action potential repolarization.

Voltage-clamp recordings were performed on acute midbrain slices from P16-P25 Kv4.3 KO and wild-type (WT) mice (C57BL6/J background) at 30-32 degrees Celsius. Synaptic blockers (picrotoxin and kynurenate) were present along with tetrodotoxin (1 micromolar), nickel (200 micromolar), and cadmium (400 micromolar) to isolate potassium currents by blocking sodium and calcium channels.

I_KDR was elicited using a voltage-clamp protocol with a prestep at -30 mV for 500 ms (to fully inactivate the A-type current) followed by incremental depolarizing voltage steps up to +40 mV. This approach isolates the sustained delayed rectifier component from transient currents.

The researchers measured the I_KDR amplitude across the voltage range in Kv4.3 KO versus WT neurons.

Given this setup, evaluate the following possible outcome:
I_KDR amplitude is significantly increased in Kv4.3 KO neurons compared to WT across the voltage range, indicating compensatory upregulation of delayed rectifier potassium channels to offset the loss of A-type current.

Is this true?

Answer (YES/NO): NO